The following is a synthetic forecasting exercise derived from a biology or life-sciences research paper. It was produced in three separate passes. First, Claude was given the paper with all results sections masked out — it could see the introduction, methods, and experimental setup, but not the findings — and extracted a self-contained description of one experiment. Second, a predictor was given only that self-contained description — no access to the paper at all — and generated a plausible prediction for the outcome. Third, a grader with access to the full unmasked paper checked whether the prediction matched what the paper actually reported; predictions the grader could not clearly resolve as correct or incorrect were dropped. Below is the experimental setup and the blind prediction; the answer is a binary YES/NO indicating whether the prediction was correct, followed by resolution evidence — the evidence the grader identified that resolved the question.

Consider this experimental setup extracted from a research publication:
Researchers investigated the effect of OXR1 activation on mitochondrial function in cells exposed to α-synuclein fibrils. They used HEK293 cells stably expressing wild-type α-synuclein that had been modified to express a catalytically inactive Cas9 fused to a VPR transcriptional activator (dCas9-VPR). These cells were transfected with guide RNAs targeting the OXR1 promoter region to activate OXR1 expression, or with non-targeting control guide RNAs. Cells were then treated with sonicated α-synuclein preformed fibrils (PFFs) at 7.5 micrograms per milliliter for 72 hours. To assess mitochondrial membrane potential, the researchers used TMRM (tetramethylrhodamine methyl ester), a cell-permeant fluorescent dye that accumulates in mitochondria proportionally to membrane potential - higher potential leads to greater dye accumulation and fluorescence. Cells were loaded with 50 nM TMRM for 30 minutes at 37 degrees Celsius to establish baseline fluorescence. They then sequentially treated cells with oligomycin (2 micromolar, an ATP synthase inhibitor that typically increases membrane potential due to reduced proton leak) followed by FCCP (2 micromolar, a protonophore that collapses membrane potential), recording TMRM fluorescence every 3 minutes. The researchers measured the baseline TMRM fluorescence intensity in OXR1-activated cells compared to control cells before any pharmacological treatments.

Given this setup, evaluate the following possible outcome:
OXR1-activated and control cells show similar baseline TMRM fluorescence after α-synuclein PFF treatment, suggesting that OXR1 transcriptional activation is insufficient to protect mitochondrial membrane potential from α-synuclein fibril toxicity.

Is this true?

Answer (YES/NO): NO